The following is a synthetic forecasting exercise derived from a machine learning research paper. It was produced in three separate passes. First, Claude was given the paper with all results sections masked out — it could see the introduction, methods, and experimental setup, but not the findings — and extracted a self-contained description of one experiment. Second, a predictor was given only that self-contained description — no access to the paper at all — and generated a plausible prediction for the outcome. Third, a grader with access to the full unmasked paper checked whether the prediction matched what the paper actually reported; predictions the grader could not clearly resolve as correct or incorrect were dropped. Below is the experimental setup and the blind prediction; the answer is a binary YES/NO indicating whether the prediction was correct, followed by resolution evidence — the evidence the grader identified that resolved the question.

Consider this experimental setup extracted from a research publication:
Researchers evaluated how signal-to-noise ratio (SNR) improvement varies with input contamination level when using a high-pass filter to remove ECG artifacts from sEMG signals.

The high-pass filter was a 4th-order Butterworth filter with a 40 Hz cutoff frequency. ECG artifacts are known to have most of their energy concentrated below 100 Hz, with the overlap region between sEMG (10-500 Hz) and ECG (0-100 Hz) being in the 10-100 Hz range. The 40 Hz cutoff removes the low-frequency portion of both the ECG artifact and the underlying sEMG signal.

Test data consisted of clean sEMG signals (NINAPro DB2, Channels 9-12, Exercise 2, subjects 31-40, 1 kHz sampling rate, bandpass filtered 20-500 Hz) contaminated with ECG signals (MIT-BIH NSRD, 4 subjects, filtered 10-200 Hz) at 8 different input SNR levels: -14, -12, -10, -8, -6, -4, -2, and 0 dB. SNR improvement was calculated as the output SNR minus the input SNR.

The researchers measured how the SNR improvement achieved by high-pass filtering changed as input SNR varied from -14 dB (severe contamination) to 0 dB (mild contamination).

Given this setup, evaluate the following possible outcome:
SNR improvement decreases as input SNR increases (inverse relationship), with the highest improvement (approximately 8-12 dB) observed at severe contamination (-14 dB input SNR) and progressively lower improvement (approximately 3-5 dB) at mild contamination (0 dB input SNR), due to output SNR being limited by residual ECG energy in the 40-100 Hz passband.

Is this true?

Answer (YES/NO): NO